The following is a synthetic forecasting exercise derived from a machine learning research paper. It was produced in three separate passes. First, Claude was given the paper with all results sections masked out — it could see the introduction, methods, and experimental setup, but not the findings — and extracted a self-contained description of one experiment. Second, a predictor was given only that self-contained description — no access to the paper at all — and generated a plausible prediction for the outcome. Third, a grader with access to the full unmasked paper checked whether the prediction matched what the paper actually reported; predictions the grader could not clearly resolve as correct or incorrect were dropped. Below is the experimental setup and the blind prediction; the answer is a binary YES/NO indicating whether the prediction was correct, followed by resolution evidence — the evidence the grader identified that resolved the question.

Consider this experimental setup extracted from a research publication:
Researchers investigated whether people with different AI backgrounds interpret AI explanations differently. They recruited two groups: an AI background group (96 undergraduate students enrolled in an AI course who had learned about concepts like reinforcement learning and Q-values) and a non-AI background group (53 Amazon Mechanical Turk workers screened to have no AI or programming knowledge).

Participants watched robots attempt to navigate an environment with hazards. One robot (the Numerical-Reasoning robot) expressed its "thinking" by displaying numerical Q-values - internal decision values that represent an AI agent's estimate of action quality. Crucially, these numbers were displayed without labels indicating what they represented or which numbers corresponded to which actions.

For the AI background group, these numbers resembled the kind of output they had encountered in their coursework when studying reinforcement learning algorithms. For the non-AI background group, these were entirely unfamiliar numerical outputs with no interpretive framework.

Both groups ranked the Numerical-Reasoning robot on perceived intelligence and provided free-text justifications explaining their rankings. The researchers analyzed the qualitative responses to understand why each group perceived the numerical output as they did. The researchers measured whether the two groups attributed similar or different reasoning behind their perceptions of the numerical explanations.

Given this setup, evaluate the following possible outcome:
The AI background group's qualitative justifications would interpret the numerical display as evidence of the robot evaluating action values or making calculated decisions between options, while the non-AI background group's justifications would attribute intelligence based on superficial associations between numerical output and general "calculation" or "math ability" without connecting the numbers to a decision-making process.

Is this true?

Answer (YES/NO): YES